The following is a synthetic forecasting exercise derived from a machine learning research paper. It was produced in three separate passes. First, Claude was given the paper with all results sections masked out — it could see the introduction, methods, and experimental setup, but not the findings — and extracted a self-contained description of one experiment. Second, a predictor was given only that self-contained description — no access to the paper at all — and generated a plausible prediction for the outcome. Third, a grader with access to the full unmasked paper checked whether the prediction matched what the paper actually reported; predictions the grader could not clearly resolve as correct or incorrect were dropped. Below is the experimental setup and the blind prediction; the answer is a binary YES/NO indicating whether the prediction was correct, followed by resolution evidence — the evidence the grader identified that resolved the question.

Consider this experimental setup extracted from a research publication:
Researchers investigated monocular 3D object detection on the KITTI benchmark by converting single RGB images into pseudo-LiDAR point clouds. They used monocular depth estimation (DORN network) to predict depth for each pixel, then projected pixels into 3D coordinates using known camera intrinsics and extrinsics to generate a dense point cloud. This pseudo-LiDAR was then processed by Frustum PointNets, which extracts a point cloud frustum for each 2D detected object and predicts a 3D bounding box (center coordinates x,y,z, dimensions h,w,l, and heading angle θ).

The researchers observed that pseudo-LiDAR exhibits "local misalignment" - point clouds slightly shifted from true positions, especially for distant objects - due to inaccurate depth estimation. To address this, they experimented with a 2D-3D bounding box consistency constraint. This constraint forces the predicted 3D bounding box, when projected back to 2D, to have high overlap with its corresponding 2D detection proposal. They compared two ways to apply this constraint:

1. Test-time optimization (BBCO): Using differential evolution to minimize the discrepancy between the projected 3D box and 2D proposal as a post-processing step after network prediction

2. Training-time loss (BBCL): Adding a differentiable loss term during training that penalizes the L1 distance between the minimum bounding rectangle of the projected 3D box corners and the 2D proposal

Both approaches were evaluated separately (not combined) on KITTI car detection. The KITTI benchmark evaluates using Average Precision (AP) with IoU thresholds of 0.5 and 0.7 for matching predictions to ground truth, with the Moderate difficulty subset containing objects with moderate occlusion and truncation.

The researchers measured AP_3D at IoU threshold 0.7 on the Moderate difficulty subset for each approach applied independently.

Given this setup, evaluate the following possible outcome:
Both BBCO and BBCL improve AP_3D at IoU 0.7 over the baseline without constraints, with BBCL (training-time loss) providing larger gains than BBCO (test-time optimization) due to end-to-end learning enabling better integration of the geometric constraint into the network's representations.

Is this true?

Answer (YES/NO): NO